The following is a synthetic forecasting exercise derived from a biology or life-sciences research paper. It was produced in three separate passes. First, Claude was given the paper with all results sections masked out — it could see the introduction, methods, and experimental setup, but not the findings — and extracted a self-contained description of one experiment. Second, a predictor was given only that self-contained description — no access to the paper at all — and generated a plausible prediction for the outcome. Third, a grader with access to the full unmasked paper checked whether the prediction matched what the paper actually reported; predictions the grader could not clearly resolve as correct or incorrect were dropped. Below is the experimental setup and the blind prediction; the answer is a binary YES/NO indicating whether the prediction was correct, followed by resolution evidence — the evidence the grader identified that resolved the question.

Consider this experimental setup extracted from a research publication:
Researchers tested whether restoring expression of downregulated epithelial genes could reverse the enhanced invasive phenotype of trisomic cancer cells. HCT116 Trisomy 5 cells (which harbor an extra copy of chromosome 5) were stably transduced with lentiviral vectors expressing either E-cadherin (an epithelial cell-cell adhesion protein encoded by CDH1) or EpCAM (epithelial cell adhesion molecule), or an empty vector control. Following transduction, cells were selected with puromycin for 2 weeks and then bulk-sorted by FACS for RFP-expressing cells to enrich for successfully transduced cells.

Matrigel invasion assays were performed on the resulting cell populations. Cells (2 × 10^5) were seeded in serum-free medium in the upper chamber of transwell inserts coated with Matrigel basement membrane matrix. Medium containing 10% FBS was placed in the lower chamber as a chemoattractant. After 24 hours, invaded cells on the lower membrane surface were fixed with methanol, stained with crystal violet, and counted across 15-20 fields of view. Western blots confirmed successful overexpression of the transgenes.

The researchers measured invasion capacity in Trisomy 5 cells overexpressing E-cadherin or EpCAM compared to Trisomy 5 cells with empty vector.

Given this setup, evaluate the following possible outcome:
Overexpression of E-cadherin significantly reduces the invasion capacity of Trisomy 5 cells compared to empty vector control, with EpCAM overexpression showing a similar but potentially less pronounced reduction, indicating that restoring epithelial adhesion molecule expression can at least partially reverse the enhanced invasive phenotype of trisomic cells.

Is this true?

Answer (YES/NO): NO